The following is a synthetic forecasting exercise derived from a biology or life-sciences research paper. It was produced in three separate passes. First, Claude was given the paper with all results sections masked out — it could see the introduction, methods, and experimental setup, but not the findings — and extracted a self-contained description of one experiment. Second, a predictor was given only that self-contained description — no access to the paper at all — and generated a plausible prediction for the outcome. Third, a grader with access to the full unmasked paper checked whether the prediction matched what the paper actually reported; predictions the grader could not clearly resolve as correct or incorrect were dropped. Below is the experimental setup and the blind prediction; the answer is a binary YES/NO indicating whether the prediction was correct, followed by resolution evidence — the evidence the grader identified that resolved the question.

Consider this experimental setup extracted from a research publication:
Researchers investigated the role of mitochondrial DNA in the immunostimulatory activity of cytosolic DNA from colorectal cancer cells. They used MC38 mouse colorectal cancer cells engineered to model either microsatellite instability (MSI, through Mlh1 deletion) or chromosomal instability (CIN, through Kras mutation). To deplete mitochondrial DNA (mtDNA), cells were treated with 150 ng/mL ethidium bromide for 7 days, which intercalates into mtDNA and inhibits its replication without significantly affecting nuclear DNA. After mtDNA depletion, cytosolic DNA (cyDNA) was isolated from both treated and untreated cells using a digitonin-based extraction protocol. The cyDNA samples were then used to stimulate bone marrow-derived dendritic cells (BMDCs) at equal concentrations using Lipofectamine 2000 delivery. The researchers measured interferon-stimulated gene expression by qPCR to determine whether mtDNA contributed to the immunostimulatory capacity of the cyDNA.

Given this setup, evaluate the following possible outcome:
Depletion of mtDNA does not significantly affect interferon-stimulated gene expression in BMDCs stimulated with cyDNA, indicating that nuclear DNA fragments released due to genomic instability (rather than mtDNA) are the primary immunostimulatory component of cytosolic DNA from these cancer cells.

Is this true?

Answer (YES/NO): NO